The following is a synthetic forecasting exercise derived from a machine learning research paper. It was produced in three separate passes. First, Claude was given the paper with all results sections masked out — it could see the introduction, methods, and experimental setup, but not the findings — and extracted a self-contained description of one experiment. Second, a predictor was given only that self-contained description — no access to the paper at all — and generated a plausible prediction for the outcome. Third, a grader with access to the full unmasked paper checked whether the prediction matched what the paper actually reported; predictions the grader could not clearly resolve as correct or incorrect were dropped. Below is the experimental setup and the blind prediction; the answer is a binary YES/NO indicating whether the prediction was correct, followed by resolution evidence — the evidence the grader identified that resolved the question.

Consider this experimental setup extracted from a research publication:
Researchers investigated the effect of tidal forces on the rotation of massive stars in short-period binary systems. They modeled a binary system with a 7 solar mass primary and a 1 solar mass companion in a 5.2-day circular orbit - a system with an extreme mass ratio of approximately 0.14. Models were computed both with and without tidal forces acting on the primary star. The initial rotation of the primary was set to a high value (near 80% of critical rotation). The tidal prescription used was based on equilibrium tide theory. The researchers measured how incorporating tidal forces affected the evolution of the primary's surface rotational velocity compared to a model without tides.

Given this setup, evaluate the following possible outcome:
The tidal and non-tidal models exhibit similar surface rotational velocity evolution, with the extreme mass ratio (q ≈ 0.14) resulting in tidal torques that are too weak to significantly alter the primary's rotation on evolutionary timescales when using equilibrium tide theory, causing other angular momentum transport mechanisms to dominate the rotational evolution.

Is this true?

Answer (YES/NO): YES